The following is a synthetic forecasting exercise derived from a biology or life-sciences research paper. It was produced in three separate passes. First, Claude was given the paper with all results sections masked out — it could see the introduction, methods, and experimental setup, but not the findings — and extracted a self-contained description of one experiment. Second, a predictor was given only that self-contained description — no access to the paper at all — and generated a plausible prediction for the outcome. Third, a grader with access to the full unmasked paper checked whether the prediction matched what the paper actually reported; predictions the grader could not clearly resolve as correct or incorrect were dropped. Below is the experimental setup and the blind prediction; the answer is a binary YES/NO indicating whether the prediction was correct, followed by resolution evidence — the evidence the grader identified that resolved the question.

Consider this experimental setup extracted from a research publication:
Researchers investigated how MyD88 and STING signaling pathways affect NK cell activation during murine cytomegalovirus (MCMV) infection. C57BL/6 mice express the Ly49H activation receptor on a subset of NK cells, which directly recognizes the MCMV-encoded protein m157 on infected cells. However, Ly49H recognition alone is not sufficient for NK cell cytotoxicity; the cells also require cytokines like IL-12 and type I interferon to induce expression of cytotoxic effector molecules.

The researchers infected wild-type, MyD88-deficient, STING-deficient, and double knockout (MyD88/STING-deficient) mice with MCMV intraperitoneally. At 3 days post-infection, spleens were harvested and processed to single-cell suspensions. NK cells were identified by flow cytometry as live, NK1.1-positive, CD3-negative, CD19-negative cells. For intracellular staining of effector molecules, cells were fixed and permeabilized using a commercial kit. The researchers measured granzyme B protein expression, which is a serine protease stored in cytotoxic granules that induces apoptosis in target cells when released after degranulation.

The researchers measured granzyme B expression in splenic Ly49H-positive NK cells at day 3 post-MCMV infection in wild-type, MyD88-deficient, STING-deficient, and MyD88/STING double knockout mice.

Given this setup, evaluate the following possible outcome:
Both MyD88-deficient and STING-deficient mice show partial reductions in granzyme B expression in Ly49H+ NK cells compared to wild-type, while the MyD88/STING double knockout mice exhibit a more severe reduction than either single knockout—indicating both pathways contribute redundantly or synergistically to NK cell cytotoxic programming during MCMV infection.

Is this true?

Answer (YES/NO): NO